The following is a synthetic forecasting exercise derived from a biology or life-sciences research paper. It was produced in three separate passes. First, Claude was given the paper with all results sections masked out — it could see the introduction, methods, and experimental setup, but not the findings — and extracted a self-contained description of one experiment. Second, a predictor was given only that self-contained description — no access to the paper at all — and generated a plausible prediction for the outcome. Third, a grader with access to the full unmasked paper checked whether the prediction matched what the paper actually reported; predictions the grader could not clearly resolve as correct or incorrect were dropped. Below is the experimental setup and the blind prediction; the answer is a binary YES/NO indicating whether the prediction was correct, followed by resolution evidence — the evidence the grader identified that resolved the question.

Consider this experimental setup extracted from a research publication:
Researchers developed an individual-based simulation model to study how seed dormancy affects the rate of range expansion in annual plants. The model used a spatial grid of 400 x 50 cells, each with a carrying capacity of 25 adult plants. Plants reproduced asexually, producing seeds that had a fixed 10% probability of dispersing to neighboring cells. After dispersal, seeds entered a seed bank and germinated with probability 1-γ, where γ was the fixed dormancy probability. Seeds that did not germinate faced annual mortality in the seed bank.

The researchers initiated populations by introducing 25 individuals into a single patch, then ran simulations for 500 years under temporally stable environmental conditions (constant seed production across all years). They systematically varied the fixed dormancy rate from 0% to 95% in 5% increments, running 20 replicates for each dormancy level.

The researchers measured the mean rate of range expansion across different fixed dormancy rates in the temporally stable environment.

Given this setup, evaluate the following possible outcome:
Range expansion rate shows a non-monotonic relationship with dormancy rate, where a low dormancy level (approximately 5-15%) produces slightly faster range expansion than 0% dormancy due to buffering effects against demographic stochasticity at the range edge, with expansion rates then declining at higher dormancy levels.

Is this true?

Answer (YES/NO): NO